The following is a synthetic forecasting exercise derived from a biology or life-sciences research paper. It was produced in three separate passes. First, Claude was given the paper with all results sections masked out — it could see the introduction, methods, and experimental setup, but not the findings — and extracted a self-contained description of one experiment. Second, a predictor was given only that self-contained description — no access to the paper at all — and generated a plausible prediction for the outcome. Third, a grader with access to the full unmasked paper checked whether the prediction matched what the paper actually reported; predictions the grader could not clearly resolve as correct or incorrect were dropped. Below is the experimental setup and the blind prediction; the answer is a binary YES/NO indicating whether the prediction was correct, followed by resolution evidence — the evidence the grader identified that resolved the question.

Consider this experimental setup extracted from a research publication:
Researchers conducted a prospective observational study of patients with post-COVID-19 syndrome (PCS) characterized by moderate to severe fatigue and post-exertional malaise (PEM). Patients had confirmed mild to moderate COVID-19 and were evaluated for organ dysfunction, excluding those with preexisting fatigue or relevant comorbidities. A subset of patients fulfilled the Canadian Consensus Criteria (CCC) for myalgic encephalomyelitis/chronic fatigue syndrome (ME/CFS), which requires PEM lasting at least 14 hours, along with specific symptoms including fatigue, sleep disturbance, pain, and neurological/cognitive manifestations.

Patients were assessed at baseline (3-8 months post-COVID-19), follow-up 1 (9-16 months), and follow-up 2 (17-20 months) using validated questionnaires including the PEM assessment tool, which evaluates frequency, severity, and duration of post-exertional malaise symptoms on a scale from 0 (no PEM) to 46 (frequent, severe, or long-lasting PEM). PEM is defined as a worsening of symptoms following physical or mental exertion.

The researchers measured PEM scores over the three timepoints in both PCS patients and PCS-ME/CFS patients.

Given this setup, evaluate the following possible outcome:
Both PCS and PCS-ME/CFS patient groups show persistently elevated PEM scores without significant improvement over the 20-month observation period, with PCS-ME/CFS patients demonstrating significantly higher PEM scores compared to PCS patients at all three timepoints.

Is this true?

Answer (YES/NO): NO